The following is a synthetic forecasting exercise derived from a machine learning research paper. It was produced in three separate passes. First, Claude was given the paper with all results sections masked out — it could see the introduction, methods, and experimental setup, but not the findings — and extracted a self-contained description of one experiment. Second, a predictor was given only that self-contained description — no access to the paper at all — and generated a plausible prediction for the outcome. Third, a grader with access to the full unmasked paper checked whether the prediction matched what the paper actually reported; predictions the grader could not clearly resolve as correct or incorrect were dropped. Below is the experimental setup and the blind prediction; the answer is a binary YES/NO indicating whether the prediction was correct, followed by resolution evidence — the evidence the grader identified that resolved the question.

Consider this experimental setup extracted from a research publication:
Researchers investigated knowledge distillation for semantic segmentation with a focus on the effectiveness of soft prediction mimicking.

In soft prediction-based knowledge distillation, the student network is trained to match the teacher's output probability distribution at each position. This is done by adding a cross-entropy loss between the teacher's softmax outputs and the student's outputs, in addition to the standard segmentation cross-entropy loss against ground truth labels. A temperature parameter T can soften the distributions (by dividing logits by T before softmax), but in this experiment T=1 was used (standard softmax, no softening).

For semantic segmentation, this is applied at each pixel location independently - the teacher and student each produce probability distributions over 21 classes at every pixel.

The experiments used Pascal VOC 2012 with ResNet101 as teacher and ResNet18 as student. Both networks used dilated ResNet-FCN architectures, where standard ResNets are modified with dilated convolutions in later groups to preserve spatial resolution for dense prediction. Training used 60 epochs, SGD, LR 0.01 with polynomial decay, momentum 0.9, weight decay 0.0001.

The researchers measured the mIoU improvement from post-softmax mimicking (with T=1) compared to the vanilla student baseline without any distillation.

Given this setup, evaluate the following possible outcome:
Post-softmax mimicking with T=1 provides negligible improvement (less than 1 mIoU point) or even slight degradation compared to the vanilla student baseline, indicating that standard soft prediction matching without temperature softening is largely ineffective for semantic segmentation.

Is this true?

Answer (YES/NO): YES